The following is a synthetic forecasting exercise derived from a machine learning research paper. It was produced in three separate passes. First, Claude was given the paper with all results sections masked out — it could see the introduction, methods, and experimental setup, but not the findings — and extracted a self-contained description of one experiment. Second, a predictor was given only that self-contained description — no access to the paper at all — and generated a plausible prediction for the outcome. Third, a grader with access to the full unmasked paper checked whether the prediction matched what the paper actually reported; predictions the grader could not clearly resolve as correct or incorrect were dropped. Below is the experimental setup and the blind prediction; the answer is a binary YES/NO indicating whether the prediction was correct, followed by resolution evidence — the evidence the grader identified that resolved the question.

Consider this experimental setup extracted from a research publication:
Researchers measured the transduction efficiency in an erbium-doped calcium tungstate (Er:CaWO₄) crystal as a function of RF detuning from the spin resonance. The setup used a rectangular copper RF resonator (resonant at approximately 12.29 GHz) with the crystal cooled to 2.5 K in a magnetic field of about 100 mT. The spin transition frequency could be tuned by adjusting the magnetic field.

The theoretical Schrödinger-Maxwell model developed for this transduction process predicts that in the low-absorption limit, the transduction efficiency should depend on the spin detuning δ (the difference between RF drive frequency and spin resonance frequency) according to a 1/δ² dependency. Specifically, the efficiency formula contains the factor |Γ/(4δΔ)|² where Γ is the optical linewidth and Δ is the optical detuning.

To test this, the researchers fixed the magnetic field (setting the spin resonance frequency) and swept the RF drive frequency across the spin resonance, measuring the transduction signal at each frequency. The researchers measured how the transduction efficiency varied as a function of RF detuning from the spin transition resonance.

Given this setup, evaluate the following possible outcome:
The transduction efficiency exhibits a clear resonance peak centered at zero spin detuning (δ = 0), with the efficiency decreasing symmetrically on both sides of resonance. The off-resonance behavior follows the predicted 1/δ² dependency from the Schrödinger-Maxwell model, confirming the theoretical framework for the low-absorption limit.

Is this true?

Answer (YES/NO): NO